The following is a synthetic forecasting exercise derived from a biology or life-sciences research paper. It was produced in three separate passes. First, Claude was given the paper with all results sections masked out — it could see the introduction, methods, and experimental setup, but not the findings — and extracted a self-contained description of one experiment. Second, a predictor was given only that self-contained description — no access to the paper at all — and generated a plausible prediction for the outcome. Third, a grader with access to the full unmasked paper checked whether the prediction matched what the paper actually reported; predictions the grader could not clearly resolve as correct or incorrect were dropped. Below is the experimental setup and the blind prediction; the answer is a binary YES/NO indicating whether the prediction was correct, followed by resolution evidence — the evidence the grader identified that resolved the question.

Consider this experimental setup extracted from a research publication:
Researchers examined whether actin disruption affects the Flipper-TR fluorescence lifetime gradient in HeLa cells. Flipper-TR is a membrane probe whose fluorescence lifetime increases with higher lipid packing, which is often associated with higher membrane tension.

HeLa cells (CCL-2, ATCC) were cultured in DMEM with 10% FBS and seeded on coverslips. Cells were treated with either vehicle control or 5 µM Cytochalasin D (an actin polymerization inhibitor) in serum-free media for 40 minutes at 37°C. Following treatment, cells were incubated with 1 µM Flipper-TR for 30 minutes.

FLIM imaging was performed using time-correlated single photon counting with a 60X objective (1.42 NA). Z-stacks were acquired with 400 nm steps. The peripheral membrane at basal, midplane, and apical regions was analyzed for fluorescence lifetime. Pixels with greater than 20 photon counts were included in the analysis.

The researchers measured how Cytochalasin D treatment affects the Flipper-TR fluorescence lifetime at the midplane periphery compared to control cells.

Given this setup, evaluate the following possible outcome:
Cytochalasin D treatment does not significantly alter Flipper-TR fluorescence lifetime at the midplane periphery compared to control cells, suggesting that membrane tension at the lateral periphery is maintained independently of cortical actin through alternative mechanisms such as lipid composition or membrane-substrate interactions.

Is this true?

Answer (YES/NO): NO